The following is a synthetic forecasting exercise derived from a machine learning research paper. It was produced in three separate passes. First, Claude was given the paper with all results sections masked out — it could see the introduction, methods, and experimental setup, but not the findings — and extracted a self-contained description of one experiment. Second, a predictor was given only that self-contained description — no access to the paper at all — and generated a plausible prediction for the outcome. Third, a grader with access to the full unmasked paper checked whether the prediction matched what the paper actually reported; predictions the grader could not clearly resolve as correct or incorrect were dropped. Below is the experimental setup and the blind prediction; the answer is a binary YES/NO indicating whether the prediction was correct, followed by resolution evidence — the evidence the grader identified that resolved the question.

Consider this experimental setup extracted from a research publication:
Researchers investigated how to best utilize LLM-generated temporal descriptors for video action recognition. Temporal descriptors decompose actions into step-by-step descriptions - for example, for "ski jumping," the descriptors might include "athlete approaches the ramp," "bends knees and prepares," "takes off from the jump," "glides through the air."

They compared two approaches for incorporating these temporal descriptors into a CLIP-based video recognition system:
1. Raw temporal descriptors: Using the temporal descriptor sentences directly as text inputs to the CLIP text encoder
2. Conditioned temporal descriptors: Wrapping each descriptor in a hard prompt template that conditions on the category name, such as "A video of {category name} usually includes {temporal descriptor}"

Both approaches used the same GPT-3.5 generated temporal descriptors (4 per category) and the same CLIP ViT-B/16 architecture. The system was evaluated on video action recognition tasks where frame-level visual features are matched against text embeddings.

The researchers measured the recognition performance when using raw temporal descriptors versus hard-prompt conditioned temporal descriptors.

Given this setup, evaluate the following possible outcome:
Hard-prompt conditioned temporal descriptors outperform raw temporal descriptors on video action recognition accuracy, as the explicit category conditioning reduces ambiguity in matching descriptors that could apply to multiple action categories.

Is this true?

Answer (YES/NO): YES